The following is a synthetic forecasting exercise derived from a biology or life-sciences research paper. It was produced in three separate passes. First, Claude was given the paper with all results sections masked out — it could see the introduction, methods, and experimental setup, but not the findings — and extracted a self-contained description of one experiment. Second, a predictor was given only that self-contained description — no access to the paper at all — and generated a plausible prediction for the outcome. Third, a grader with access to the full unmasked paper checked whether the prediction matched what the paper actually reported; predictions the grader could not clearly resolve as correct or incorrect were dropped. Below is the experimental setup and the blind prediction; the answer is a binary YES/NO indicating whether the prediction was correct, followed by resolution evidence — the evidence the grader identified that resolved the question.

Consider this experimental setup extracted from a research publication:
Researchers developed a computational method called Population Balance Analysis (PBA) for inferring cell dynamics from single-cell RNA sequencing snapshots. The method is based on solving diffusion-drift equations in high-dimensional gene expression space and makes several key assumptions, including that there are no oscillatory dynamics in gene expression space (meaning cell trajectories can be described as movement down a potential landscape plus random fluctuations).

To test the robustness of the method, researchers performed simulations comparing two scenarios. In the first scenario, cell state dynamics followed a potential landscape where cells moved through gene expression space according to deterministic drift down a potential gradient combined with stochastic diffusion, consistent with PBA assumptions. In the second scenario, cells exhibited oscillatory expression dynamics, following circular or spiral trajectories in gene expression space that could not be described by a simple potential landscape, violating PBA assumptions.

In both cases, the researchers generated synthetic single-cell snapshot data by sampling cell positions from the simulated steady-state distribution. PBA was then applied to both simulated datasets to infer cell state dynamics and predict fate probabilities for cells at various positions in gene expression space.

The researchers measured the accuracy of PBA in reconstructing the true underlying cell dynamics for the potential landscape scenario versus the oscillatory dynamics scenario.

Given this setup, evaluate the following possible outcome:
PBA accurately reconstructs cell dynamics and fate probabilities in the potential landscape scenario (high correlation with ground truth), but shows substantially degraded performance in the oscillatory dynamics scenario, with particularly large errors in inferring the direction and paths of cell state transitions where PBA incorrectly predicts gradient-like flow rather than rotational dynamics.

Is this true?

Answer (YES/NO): YES